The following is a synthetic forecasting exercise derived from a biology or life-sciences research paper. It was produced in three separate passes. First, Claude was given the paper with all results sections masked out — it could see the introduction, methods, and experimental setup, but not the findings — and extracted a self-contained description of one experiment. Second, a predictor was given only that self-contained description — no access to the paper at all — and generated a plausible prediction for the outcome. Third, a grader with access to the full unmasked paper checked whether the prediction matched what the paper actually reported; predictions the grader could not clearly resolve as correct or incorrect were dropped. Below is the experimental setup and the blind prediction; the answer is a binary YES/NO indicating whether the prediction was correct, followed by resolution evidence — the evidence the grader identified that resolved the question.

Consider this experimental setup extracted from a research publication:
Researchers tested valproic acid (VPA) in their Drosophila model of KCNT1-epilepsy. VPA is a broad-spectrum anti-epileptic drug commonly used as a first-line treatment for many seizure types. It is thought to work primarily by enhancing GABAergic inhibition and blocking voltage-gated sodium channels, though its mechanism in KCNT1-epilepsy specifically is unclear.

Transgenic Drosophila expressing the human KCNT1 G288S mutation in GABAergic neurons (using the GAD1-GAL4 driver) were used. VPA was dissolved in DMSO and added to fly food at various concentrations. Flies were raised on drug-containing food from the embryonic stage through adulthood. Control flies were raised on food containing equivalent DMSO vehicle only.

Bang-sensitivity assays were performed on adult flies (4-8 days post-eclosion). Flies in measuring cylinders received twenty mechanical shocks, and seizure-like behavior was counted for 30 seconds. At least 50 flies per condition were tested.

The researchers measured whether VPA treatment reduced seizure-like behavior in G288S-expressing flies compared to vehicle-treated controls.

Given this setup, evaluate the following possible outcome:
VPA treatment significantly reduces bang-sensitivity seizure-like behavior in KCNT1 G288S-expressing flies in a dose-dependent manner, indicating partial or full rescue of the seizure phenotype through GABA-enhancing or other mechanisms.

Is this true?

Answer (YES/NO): NO